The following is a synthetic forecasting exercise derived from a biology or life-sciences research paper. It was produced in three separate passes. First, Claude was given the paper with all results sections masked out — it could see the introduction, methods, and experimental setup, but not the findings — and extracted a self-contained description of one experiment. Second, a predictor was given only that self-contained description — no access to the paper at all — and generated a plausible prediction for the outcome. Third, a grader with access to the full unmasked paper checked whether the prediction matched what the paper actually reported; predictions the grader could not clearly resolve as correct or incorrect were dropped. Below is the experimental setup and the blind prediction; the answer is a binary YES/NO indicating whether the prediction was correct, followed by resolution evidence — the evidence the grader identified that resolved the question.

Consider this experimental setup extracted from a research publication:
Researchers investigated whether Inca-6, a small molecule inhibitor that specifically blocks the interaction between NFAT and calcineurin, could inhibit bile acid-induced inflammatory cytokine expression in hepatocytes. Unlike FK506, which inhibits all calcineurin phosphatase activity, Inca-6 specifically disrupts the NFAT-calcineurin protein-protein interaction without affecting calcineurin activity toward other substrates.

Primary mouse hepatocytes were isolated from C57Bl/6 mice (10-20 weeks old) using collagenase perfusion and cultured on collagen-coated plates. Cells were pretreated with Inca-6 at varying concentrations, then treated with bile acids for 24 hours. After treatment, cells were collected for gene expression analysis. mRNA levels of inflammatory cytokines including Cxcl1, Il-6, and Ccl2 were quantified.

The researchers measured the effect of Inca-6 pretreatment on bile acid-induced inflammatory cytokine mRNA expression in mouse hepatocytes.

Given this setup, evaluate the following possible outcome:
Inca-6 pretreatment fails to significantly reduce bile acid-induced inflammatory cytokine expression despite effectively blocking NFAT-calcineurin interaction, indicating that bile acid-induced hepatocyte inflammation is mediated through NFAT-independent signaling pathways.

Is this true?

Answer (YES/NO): NO